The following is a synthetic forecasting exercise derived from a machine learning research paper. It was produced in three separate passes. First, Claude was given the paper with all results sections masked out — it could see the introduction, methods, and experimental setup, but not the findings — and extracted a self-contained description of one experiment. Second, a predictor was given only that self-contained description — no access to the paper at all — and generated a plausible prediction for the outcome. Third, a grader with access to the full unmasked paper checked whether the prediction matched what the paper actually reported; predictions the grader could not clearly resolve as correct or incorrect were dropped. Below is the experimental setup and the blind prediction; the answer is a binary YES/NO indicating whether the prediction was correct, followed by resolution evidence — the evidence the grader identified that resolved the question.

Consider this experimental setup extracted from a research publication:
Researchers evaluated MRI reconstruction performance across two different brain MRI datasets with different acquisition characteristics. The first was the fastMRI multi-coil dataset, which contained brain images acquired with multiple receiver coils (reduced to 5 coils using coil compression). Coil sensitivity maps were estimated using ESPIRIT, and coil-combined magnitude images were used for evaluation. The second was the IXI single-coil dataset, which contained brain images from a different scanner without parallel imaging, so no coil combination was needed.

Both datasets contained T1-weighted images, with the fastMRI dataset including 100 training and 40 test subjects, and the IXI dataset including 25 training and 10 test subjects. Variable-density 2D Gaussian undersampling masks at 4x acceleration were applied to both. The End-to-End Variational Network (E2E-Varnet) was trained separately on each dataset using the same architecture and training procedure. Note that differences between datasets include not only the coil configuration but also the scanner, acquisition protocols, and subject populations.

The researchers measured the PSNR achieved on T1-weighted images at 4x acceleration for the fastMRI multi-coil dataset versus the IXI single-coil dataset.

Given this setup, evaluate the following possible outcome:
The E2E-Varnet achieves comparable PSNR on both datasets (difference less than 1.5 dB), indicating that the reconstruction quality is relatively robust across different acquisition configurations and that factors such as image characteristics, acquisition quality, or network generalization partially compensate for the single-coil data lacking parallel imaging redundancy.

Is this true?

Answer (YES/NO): YES